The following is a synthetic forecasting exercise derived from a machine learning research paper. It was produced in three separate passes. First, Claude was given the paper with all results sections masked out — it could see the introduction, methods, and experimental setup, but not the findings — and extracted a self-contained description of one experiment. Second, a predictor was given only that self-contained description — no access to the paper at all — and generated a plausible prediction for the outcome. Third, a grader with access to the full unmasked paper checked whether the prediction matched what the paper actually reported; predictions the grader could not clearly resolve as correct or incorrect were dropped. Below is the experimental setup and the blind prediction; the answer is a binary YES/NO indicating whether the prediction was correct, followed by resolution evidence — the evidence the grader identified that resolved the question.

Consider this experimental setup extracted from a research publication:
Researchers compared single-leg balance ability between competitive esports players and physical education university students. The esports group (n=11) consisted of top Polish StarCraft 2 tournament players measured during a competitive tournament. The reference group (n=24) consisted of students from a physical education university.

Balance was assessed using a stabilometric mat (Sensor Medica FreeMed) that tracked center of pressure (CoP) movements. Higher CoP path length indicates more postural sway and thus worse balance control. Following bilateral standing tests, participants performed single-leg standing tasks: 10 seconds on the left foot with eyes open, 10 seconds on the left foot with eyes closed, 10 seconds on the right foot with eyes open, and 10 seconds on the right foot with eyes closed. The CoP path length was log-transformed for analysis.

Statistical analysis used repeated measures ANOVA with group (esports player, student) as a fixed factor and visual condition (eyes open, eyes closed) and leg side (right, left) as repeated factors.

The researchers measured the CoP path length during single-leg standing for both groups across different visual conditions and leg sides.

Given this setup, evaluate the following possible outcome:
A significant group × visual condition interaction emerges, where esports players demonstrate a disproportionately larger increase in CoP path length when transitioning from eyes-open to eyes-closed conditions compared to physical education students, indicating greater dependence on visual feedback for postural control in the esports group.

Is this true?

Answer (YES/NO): NO